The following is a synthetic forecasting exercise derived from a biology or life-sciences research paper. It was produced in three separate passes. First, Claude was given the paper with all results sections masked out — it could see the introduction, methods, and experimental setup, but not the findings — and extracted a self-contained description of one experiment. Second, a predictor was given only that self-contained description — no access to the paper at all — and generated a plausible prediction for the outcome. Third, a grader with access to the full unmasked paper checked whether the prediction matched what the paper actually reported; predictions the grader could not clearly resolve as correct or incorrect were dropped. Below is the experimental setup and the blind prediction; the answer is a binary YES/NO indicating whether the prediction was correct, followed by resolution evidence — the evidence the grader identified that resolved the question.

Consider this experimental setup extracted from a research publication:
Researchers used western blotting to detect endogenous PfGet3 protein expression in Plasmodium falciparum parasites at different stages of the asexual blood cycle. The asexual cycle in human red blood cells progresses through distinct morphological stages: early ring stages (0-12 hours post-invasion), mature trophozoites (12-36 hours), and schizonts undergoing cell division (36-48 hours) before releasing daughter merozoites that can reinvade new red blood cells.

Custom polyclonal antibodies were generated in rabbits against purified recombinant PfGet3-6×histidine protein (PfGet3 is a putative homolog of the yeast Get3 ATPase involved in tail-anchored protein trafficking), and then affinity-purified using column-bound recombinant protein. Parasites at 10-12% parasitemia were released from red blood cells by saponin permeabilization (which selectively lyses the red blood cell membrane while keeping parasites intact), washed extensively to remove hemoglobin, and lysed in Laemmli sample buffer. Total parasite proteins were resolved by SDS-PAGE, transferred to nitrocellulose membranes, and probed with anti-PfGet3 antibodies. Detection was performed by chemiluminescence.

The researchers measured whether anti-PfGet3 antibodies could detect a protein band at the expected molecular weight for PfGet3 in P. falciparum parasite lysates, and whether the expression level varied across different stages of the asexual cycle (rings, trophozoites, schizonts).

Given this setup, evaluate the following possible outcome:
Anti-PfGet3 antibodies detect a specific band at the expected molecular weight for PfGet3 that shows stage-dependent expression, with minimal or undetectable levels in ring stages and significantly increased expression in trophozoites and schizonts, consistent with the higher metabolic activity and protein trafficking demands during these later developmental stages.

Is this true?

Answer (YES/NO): NO